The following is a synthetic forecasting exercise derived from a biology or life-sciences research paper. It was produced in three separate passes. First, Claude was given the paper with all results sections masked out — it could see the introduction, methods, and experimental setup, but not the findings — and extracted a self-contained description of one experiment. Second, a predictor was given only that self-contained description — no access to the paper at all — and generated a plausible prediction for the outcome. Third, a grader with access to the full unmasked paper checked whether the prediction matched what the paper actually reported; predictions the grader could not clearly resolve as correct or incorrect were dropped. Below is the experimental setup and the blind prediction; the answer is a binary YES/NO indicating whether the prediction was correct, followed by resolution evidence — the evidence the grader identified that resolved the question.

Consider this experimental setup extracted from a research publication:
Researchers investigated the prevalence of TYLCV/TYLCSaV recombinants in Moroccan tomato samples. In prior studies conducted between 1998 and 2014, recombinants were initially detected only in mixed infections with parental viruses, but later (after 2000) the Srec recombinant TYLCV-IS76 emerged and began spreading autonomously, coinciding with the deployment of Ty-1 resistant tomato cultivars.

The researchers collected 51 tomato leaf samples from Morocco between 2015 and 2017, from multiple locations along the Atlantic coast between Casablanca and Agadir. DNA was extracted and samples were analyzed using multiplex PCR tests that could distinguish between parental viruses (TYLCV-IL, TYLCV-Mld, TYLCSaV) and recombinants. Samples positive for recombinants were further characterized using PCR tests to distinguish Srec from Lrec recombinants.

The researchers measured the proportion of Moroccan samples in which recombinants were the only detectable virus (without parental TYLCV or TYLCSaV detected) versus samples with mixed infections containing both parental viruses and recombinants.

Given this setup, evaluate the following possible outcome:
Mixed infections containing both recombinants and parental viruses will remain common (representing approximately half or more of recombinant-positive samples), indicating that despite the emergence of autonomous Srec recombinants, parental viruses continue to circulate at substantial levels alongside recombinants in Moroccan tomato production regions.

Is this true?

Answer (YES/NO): NO